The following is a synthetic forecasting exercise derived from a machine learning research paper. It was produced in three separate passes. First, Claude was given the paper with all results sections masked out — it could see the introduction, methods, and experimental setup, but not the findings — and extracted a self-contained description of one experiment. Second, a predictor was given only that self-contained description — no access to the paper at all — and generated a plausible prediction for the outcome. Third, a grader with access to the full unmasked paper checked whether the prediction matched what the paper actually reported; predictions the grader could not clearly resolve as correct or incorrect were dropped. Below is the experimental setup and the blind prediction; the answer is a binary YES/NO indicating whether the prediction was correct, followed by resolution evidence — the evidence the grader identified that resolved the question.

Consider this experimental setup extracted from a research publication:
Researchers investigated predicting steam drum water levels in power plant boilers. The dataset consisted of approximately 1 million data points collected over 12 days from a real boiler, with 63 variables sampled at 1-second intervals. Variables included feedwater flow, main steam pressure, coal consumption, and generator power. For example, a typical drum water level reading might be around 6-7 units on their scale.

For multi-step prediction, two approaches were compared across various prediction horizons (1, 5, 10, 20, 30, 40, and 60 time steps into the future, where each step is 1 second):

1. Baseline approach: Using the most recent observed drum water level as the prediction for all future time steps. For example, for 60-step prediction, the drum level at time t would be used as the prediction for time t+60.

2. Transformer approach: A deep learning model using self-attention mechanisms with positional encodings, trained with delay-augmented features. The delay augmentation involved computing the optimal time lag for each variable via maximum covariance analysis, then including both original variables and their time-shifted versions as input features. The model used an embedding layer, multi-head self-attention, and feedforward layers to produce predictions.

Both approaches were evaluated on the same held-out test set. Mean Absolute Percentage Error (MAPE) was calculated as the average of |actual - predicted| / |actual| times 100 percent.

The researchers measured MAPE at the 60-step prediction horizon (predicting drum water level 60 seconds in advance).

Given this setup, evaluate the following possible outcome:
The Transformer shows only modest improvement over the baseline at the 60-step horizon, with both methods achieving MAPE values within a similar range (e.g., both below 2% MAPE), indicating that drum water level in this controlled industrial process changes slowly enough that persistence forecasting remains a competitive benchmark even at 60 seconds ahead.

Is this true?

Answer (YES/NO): NO